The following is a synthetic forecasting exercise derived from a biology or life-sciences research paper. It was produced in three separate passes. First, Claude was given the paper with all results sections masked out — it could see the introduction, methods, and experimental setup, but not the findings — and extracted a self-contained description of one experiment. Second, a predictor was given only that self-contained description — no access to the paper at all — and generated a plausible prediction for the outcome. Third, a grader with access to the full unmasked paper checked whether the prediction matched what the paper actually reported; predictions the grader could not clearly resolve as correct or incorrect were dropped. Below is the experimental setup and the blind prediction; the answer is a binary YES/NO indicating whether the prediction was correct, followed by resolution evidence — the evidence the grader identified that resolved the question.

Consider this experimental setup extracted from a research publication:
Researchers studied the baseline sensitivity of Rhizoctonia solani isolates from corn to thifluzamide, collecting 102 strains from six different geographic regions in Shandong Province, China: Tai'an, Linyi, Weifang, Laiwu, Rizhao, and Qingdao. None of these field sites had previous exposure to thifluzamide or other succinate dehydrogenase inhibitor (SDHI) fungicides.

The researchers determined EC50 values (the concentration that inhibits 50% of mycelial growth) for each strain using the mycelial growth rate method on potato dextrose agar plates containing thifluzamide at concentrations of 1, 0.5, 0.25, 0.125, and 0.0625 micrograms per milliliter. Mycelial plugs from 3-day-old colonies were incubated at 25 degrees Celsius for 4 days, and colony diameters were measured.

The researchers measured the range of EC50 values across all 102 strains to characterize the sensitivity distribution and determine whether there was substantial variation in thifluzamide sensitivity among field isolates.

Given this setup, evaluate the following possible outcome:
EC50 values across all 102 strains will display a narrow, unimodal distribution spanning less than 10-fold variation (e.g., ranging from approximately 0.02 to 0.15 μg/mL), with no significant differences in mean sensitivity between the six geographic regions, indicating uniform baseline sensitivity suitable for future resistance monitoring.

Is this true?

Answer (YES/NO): NO